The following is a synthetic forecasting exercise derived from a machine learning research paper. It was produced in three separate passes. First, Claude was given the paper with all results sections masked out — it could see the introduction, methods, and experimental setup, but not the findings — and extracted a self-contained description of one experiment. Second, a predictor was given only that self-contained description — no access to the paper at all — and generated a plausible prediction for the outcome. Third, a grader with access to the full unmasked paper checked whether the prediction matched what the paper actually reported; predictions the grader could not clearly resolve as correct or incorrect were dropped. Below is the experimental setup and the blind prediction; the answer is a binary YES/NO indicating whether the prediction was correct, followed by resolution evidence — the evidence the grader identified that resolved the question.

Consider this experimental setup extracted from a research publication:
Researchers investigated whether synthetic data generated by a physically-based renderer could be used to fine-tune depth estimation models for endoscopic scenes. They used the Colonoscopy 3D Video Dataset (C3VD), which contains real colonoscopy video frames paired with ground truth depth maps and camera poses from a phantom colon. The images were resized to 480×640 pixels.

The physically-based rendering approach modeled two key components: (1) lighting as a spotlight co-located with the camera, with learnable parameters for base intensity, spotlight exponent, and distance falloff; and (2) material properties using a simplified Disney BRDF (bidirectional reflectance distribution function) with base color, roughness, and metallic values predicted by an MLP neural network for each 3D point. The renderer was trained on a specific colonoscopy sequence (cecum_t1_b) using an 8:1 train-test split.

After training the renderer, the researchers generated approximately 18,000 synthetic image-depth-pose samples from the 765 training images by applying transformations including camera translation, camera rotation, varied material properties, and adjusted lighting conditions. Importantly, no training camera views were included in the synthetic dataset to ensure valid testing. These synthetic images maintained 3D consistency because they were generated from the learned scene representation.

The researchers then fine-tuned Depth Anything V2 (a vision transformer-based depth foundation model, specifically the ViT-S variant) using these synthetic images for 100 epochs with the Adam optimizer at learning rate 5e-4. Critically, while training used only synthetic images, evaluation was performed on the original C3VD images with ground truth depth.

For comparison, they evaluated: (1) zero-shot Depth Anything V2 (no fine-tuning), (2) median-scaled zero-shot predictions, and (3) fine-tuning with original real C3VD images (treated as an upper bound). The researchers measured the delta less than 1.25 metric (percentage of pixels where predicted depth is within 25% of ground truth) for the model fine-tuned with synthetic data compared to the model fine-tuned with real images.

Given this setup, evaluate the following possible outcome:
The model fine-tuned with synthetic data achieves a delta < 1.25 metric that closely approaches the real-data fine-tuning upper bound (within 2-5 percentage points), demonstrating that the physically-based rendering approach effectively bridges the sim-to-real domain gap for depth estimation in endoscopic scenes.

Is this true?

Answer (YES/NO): YES